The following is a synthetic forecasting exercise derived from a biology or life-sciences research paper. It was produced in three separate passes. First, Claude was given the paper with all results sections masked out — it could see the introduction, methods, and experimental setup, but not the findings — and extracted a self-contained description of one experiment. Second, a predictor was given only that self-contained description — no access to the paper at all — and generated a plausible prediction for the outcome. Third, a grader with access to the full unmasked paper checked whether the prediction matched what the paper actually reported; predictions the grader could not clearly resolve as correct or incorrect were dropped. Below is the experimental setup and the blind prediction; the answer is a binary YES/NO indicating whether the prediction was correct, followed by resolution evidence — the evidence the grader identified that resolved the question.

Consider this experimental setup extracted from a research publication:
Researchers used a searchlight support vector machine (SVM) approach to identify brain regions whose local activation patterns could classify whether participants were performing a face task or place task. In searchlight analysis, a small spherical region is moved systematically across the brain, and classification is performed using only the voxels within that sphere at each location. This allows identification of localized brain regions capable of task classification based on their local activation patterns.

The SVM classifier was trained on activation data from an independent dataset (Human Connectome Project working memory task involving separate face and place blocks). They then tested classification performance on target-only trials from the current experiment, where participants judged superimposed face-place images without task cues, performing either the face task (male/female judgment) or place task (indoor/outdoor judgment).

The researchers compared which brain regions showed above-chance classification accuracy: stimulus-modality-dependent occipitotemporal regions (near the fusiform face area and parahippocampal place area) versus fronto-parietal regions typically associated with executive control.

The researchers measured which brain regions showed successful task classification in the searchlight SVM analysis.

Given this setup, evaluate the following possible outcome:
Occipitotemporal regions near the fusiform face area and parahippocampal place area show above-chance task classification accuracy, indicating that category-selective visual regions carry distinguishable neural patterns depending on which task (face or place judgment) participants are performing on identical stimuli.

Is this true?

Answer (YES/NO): YES